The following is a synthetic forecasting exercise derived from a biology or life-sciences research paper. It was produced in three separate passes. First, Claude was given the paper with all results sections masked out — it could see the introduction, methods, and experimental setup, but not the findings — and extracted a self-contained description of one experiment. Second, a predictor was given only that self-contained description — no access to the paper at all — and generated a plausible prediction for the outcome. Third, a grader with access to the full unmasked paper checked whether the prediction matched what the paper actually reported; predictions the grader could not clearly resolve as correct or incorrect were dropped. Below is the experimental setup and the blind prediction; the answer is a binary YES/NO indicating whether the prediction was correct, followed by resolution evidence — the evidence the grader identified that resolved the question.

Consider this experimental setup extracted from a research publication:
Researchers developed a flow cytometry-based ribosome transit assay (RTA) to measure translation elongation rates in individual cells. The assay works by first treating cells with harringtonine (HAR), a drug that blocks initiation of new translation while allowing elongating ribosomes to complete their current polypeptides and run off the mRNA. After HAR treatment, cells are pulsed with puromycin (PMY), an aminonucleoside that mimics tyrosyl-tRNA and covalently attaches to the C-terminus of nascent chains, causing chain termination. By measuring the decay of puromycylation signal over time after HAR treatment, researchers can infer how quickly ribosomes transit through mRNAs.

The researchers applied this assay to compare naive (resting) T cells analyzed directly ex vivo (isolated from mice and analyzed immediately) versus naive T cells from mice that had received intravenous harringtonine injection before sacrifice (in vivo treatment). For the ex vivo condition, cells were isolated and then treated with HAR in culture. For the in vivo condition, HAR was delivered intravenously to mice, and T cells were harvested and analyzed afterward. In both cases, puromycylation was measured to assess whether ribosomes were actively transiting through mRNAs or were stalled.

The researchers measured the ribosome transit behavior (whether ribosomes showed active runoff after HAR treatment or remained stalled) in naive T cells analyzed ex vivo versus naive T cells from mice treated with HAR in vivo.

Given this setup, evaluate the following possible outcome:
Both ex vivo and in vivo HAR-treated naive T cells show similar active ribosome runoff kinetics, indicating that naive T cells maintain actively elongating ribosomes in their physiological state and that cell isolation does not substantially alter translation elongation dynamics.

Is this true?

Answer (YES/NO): NO